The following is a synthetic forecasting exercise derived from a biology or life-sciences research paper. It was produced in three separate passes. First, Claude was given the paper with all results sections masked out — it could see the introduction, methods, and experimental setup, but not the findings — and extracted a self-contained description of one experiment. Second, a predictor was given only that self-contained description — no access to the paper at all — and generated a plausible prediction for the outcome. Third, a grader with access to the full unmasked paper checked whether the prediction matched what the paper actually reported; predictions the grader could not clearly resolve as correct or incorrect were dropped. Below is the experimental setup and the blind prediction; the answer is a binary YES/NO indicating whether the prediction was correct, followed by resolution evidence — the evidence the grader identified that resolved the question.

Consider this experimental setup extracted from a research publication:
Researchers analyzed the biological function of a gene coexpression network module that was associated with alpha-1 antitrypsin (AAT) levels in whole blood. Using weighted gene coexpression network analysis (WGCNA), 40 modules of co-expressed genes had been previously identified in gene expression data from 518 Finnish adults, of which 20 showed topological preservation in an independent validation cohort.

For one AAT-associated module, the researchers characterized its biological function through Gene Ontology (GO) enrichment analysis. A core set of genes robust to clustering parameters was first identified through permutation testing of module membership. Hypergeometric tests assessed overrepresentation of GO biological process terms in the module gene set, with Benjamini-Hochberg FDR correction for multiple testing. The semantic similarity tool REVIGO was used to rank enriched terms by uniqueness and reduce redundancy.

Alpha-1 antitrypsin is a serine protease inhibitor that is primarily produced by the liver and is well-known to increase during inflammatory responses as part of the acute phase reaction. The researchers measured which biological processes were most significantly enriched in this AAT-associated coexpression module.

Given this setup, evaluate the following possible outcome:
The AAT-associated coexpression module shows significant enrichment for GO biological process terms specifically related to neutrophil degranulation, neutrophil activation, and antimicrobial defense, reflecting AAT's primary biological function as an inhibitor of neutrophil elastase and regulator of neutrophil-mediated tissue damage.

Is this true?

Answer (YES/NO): NO